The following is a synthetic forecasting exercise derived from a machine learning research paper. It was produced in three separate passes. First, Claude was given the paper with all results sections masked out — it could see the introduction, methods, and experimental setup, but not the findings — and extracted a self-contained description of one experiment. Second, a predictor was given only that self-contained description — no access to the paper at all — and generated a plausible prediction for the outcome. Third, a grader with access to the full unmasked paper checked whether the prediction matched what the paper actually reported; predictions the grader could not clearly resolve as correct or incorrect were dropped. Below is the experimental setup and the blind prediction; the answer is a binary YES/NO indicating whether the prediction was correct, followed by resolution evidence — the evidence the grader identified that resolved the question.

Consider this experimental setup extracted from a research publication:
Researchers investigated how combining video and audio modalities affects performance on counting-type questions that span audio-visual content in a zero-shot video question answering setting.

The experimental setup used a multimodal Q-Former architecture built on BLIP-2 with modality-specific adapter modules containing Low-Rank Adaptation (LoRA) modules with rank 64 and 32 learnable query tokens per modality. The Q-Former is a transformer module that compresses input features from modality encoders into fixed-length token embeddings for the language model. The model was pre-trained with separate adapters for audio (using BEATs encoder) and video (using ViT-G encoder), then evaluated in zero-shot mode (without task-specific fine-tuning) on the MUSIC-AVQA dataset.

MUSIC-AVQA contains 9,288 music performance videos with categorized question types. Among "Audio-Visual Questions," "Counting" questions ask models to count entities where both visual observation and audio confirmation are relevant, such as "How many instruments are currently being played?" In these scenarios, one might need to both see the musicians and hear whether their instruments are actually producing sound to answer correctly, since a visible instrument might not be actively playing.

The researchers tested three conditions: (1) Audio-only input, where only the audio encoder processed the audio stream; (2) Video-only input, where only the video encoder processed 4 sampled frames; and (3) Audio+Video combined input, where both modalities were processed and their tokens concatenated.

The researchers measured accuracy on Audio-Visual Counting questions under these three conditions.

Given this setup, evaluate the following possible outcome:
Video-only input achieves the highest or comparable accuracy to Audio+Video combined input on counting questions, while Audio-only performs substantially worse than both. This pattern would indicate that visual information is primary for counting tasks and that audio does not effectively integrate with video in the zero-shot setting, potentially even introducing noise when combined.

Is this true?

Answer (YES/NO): NO